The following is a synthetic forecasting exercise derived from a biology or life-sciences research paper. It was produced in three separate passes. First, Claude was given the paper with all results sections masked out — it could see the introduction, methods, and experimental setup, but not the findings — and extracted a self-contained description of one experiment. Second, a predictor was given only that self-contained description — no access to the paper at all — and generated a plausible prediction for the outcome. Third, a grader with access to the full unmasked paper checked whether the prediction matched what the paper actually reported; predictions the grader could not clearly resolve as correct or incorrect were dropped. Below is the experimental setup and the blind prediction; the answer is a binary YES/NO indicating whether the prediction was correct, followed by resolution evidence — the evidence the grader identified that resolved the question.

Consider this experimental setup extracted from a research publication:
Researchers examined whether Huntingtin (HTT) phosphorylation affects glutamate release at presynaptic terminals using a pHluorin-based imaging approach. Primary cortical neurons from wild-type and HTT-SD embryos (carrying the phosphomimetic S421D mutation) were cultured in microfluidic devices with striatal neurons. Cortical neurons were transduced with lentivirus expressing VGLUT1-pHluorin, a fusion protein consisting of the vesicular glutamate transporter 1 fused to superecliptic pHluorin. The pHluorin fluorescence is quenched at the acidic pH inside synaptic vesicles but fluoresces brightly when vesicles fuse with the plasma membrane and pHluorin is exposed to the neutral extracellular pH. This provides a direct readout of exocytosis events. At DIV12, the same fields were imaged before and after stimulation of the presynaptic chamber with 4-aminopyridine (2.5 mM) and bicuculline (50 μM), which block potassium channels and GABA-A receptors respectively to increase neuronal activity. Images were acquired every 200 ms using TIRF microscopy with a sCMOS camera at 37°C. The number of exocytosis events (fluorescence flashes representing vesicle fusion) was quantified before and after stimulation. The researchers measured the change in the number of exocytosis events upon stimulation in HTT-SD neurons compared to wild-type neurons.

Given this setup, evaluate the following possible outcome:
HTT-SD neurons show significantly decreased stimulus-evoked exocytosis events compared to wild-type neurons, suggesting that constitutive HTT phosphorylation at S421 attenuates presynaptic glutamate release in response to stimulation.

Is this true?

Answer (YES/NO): NO